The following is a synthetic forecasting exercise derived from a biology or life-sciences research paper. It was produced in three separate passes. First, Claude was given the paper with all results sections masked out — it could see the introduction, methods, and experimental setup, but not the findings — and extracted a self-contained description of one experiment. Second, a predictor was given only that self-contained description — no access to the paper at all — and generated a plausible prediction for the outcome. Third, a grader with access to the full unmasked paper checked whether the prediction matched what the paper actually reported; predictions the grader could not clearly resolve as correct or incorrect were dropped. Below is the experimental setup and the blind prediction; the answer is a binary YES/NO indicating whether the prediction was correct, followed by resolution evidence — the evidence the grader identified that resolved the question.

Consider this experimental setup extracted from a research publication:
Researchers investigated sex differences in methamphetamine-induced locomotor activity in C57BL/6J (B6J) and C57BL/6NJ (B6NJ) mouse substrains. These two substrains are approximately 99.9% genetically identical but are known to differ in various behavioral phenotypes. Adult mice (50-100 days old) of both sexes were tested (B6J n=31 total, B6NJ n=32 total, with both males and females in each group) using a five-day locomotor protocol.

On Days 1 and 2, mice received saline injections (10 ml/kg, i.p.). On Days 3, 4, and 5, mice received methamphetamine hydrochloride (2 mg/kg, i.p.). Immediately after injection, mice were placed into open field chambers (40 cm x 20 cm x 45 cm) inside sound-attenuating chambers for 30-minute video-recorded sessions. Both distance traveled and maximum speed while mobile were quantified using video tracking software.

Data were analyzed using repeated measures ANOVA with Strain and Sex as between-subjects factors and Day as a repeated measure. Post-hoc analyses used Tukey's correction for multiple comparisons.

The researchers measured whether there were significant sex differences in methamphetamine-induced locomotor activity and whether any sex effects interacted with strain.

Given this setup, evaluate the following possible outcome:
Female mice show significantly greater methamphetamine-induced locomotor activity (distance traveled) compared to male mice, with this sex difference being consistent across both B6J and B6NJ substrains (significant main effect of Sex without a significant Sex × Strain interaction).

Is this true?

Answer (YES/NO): NO